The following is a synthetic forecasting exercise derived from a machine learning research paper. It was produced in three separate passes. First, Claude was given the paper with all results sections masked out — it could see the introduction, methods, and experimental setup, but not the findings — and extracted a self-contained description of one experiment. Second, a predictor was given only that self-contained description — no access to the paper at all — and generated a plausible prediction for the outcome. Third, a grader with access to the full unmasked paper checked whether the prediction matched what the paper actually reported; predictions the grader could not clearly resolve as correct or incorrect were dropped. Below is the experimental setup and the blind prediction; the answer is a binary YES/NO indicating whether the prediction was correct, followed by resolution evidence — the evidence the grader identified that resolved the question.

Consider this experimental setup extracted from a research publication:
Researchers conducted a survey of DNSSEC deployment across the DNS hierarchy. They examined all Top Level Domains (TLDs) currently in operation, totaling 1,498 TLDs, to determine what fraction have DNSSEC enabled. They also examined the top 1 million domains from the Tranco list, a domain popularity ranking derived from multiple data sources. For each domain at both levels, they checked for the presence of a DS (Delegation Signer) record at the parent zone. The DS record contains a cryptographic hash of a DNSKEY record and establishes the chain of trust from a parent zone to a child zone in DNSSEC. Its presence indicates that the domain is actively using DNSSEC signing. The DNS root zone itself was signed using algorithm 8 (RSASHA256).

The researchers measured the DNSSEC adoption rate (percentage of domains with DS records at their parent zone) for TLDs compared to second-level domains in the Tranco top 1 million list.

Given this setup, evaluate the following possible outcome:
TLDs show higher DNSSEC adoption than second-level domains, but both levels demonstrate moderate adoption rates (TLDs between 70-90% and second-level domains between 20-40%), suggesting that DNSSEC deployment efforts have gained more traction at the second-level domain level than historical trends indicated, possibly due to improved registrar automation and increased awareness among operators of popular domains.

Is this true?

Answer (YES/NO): NO